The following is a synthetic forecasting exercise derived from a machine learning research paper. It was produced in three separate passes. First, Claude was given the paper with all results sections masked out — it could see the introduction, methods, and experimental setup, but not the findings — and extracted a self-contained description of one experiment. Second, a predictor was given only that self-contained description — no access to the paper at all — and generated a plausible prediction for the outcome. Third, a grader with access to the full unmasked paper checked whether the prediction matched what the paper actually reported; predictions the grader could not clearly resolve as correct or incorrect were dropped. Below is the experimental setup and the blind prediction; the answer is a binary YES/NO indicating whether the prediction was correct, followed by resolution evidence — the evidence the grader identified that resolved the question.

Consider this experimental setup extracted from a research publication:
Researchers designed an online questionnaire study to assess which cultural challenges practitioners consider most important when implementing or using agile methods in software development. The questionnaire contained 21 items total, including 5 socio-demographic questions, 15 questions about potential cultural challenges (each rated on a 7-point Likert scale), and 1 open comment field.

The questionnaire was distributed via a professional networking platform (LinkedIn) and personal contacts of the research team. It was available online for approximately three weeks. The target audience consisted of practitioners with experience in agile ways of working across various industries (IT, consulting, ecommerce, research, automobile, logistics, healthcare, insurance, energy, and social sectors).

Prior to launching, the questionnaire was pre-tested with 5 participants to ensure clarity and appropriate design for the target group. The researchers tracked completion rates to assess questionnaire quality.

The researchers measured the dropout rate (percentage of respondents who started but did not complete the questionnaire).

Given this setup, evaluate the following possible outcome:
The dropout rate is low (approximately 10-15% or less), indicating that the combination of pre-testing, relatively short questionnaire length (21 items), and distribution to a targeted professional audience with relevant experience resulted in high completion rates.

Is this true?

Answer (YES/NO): NO